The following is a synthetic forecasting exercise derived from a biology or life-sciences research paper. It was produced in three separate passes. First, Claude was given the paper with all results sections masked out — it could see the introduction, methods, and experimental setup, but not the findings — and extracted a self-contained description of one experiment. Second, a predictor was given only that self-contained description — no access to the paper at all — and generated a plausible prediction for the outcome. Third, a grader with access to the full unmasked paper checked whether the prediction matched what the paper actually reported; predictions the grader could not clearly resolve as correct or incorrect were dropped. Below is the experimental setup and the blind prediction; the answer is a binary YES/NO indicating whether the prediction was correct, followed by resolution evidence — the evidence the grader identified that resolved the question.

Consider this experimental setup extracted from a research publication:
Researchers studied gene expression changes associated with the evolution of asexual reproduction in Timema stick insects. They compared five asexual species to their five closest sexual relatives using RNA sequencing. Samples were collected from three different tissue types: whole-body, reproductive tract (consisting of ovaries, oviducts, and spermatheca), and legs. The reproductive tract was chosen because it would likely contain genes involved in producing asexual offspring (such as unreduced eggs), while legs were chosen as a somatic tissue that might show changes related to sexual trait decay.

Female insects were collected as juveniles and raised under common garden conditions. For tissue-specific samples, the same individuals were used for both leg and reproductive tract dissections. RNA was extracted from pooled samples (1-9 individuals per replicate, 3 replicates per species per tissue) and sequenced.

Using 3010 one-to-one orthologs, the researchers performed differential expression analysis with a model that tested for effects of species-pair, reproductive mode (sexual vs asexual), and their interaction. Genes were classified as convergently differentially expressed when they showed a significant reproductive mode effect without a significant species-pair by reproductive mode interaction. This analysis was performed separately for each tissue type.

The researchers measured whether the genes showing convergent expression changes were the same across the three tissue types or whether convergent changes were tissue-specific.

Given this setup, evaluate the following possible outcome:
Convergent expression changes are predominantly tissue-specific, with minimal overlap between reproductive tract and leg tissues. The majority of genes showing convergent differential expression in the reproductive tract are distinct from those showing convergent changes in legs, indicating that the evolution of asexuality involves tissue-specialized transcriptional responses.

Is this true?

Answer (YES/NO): YES